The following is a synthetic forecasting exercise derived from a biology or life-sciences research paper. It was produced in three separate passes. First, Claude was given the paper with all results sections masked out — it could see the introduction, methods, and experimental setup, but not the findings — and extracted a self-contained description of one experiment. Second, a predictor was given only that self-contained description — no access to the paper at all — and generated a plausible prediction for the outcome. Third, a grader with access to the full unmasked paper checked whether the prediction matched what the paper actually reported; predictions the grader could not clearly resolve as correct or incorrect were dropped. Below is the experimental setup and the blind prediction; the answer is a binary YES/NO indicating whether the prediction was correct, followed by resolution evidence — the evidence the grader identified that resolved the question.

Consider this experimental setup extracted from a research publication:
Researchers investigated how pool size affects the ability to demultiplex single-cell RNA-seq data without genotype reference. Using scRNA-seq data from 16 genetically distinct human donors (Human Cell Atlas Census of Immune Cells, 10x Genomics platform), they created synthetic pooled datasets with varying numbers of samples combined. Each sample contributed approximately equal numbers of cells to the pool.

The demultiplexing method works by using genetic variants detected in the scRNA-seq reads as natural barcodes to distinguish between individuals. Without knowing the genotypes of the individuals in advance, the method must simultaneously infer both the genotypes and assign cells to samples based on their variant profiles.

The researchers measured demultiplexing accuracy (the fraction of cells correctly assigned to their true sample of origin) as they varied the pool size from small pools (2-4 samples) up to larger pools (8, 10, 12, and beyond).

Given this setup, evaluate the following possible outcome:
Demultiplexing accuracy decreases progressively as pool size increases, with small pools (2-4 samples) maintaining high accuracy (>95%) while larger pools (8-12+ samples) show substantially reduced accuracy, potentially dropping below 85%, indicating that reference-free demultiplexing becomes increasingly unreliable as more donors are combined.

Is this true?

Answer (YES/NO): NO